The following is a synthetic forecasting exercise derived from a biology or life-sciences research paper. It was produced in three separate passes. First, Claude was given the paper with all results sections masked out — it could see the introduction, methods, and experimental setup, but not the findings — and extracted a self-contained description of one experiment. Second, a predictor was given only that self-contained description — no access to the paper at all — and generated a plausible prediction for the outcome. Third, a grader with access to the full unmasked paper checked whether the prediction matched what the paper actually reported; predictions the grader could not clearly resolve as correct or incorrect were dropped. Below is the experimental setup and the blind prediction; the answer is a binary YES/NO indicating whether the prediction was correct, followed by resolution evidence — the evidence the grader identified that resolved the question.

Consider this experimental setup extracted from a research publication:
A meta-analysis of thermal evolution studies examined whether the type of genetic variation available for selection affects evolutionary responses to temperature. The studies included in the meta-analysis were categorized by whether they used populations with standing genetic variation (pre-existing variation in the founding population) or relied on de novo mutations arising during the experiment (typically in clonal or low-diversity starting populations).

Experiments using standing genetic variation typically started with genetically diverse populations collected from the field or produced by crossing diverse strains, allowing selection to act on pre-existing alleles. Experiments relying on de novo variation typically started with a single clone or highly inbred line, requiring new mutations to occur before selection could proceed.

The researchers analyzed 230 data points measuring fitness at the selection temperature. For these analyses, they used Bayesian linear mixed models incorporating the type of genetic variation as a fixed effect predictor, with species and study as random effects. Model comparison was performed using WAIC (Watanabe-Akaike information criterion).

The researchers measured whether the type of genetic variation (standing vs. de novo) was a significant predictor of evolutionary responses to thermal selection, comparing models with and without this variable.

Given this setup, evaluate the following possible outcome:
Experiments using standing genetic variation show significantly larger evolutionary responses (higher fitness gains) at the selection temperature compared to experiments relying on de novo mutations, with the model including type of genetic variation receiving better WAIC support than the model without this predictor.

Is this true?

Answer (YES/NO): NO